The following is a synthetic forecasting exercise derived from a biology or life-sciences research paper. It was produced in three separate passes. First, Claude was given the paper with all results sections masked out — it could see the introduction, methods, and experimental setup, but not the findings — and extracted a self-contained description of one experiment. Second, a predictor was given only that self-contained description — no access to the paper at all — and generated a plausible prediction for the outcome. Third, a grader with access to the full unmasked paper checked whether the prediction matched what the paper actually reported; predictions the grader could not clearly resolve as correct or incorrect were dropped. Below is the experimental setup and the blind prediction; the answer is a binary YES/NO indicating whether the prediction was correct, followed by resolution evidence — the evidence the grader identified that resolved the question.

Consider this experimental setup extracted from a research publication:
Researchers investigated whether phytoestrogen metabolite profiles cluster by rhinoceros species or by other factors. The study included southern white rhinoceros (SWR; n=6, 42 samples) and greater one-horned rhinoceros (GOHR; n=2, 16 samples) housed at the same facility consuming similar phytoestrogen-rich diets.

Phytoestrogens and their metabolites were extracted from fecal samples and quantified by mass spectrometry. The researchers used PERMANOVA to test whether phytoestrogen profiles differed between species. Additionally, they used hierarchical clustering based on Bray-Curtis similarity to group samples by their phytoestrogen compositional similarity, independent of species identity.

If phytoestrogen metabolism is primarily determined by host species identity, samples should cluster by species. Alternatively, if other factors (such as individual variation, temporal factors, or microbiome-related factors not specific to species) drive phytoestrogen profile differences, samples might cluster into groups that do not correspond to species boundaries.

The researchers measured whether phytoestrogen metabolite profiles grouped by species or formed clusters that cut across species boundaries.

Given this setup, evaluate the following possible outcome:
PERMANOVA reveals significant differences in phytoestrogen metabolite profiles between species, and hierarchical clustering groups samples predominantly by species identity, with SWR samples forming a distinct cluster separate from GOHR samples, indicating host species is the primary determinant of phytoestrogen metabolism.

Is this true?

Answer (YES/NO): NO